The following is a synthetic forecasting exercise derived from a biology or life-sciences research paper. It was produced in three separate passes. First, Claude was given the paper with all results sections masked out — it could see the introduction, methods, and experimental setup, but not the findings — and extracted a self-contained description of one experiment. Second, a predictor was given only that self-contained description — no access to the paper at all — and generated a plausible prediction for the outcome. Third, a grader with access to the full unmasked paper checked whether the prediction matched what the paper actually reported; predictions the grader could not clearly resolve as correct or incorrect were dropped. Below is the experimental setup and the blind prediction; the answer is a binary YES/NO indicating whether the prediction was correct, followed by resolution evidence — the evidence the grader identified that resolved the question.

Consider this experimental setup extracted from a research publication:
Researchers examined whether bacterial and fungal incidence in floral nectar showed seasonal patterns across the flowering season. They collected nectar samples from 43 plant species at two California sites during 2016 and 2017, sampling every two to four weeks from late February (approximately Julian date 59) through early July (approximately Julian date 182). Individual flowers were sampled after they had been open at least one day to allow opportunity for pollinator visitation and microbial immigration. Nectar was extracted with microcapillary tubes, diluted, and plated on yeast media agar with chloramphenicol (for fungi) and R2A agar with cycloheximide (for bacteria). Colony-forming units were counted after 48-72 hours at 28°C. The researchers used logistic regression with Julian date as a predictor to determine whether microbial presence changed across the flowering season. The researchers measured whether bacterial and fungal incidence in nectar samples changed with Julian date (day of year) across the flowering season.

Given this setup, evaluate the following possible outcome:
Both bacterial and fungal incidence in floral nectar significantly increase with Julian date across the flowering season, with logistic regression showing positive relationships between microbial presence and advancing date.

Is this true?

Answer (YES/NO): YES